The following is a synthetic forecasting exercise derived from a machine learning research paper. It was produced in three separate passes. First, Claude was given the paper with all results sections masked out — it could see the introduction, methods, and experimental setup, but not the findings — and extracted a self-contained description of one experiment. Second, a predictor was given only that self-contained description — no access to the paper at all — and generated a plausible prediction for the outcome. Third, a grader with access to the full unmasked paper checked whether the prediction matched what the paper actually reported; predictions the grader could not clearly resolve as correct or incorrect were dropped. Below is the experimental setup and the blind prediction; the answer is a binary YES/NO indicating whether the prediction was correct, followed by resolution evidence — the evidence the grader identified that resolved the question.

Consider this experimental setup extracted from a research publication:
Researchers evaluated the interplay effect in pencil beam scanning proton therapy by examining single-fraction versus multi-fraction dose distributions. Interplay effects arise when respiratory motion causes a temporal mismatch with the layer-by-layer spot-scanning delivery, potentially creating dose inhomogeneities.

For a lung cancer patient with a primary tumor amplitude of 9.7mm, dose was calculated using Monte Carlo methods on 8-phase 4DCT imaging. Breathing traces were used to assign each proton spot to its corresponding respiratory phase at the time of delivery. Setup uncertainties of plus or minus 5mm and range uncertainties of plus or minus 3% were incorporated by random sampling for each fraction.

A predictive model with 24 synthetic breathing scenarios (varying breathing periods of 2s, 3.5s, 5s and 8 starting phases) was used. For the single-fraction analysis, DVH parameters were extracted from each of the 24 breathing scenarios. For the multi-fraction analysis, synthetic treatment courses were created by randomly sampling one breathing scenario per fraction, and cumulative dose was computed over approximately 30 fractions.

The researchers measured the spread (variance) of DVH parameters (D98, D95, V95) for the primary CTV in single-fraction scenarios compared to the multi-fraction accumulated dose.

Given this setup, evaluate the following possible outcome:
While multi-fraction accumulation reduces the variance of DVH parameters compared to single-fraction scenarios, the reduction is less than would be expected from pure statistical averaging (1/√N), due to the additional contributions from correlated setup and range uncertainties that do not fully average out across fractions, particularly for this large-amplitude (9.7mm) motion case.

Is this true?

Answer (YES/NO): NO